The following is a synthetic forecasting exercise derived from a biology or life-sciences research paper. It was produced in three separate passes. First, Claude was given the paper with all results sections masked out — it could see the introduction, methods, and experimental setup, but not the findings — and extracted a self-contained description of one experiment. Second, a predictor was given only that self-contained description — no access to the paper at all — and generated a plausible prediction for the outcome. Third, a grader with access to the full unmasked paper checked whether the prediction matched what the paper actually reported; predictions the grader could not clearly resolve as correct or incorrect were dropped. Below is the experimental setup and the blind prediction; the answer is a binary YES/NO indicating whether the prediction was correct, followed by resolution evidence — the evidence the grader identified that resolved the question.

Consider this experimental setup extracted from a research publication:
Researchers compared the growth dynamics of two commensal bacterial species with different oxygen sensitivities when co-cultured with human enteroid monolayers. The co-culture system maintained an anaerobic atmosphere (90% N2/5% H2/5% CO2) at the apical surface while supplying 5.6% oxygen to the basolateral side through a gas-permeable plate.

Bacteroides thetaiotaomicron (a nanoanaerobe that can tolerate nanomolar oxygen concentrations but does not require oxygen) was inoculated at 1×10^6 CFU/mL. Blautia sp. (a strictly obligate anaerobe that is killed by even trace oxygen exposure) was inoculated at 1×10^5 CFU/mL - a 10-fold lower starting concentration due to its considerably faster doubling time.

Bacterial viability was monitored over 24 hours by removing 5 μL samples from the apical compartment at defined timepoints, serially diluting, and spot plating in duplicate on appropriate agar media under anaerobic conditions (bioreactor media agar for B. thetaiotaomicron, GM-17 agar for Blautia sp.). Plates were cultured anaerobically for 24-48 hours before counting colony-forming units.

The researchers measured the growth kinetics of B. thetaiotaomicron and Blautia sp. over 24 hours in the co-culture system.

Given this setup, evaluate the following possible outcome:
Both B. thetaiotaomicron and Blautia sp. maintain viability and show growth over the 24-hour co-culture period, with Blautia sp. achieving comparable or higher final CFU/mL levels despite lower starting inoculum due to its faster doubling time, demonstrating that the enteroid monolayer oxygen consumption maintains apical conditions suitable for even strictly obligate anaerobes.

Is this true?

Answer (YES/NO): NO